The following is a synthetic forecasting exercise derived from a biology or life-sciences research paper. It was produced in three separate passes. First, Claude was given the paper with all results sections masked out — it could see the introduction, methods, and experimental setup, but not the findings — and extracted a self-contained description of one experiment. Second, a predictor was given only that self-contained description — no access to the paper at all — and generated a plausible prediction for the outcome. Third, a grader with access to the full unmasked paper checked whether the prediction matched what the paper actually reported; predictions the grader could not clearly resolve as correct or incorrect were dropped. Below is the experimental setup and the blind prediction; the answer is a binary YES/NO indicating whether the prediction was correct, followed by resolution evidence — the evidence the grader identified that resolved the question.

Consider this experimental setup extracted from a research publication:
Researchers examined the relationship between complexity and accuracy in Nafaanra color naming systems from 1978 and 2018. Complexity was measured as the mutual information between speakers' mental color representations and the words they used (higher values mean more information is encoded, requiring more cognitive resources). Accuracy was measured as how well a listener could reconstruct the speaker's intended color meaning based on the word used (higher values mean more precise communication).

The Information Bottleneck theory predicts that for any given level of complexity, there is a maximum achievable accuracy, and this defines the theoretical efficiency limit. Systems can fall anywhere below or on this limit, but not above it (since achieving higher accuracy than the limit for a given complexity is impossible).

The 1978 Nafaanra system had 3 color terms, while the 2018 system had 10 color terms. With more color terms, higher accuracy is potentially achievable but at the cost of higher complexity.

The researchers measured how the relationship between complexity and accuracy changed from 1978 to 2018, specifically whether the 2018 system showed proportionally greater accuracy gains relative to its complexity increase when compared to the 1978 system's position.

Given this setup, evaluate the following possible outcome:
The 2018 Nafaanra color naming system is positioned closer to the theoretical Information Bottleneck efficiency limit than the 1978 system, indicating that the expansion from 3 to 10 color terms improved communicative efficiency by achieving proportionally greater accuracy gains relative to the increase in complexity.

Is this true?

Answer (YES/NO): NO